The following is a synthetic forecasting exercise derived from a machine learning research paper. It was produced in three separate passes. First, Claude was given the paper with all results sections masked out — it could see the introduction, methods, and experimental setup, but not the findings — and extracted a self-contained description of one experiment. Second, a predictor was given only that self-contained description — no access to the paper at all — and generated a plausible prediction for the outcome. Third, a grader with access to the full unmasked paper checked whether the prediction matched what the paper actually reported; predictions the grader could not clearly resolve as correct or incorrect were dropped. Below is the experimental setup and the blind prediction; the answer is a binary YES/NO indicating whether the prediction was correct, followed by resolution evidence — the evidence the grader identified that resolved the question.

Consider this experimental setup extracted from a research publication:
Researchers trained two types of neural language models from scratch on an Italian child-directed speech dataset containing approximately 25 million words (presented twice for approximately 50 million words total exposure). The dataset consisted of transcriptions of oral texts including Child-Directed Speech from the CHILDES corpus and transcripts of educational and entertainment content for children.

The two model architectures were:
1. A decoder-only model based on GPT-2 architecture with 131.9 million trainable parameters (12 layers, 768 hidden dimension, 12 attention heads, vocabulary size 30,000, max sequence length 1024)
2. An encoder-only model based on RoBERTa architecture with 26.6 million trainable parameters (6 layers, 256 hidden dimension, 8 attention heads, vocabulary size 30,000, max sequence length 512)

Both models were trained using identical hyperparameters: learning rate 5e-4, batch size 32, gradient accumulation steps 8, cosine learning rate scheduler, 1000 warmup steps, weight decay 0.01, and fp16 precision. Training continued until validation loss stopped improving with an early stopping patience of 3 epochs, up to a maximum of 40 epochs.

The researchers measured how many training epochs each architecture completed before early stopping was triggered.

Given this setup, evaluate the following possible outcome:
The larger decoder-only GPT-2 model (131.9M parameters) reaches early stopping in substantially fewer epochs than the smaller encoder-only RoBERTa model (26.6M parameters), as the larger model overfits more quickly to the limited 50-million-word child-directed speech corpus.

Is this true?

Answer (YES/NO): NO